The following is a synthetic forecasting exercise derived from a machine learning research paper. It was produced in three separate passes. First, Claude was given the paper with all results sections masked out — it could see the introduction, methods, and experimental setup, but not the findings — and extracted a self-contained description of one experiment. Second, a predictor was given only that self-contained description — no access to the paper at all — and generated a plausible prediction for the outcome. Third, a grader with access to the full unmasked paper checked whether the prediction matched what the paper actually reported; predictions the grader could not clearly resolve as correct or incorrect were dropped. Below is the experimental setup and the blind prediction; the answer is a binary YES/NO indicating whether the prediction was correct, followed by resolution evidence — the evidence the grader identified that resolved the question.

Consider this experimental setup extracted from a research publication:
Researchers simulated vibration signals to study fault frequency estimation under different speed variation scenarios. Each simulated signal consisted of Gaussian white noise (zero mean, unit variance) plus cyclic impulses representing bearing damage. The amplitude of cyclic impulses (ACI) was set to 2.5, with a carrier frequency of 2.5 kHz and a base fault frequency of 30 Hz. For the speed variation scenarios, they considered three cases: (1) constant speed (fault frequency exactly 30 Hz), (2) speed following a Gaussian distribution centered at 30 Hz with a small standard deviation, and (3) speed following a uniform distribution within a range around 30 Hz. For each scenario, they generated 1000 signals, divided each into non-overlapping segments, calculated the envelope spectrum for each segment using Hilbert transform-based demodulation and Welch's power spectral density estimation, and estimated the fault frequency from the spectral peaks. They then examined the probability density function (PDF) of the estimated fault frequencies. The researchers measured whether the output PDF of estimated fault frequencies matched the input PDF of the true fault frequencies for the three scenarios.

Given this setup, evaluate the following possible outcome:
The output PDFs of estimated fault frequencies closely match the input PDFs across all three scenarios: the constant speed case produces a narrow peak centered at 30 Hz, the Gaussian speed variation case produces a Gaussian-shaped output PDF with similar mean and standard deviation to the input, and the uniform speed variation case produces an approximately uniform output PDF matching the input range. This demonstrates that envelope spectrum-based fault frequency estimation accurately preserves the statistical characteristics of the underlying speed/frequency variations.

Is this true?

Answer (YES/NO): NO